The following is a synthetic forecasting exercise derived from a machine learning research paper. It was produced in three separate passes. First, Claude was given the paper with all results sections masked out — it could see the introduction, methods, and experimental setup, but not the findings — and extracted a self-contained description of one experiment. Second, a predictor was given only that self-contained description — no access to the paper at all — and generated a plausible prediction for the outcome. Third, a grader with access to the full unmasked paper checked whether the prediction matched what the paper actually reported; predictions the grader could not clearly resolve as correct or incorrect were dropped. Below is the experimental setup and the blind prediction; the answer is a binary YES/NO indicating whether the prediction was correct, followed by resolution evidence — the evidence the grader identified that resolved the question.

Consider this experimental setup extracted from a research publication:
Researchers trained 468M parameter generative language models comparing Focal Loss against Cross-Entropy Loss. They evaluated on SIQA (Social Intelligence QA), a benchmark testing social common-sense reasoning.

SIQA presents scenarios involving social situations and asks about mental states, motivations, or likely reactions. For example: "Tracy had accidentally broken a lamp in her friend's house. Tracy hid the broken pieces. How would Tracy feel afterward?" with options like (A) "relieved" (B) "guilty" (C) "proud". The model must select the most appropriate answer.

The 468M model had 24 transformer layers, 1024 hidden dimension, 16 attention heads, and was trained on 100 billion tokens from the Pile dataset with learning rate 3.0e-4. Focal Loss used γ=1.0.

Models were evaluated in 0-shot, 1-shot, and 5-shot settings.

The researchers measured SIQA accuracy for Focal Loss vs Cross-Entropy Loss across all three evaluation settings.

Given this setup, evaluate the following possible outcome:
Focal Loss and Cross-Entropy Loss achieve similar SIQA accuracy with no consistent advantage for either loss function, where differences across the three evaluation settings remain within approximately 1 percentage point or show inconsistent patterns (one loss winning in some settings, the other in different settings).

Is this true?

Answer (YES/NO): NO